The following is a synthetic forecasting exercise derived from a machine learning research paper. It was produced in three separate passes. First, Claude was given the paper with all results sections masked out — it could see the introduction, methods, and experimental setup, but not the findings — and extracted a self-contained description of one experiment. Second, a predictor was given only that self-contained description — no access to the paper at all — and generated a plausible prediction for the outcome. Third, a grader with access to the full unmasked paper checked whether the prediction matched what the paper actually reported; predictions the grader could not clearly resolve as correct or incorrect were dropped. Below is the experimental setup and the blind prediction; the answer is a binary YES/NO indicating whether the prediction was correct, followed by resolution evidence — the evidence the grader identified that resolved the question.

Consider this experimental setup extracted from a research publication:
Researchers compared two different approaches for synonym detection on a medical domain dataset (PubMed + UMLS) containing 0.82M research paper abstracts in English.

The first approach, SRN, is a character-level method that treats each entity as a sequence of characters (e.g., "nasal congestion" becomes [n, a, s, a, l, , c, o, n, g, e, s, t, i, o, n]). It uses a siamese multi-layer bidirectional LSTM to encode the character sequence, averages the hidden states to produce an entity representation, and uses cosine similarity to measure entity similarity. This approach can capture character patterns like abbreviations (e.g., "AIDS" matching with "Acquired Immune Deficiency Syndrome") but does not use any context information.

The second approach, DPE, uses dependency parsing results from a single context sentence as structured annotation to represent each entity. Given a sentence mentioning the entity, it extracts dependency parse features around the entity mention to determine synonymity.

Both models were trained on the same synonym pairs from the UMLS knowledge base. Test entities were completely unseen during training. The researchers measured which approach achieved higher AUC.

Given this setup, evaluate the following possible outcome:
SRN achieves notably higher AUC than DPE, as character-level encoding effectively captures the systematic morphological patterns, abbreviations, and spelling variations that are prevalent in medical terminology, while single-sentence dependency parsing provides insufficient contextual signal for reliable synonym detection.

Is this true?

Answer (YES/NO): NO